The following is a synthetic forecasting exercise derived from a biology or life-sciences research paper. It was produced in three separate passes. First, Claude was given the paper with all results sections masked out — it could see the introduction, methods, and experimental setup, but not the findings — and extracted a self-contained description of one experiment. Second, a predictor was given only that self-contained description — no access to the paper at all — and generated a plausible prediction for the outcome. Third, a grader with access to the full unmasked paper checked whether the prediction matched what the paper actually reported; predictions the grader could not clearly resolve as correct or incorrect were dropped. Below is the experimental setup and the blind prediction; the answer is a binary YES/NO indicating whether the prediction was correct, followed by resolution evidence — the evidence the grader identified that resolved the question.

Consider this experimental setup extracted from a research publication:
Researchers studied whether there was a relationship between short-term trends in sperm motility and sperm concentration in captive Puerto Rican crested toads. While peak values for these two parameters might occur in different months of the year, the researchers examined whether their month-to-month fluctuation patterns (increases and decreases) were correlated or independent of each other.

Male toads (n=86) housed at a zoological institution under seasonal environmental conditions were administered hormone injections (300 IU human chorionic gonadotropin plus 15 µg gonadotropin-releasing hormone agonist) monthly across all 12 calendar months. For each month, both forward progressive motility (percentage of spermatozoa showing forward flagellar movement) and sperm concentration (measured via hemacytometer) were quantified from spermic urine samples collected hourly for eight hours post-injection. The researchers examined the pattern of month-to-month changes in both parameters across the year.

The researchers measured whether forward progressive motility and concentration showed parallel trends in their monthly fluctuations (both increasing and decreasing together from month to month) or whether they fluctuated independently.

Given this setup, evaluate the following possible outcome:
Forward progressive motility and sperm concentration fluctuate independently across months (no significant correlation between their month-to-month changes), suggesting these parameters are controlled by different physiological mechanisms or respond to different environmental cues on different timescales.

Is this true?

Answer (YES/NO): NO